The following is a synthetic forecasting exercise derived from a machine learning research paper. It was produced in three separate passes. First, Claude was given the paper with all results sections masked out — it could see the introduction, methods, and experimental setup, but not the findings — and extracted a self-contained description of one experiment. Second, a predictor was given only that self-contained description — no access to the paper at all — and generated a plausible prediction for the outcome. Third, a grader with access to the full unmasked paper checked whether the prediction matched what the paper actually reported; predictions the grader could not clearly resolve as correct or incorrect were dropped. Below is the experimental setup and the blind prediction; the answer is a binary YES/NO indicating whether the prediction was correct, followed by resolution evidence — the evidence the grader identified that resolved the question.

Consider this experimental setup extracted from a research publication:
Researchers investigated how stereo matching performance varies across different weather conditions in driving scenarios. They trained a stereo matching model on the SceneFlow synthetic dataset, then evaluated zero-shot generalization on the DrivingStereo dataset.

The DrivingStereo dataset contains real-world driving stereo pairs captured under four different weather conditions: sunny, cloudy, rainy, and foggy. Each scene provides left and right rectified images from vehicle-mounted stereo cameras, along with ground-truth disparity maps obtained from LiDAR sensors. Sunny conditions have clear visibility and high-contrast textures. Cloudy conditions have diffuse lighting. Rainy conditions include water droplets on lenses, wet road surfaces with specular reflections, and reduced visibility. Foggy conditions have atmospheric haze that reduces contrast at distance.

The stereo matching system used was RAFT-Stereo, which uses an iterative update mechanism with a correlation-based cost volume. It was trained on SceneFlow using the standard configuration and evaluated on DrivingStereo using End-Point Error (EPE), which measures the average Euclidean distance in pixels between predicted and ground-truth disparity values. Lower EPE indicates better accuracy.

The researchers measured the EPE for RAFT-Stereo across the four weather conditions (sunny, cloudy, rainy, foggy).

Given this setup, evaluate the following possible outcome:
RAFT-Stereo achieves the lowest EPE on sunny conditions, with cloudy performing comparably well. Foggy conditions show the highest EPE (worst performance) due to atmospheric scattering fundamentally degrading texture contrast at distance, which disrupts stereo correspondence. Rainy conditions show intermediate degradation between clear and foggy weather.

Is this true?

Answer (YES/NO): NO